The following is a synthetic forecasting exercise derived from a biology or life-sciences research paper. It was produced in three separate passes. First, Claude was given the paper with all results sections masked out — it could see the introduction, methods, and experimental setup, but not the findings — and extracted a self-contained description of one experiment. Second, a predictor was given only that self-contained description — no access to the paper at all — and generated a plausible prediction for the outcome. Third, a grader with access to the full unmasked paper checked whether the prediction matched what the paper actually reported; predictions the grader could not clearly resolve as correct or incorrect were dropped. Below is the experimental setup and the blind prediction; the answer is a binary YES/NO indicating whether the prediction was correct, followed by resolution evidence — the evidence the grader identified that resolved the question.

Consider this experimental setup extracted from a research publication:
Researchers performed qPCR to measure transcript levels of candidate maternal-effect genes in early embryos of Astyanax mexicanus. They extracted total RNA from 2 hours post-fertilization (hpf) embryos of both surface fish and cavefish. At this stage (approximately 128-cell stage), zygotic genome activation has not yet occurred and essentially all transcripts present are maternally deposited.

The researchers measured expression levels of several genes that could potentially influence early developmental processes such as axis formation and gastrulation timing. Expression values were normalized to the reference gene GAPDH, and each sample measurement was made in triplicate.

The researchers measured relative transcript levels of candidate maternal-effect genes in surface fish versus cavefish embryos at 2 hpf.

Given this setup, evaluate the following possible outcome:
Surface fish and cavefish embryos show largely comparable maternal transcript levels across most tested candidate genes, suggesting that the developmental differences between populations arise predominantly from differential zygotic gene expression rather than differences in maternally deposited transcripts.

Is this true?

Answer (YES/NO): NO